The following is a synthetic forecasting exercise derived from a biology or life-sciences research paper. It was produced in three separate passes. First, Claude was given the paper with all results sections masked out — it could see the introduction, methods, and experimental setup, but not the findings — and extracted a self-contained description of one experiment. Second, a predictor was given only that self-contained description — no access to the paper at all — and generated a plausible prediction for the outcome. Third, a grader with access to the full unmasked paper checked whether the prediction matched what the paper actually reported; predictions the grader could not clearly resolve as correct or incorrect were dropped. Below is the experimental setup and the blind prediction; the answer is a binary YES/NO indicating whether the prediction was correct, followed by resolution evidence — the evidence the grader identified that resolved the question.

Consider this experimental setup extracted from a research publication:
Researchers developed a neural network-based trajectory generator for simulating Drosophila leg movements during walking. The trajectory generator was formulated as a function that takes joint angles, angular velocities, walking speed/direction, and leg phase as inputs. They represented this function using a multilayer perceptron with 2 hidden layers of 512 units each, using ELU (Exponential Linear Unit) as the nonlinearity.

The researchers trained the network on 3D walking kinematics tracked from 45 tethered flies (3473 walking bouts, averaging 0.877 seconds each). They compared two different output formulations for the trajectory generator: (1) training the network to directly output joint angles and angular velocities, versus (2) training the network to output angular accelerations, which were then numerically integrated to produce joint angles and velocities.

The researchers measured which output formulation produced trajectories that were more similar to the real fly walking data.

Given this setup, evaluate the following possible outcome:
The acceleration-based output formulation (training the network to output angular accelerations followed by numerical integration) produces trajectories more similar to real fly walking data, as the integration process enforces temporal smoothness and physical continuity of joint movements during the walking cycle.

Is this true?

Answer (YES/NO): YES